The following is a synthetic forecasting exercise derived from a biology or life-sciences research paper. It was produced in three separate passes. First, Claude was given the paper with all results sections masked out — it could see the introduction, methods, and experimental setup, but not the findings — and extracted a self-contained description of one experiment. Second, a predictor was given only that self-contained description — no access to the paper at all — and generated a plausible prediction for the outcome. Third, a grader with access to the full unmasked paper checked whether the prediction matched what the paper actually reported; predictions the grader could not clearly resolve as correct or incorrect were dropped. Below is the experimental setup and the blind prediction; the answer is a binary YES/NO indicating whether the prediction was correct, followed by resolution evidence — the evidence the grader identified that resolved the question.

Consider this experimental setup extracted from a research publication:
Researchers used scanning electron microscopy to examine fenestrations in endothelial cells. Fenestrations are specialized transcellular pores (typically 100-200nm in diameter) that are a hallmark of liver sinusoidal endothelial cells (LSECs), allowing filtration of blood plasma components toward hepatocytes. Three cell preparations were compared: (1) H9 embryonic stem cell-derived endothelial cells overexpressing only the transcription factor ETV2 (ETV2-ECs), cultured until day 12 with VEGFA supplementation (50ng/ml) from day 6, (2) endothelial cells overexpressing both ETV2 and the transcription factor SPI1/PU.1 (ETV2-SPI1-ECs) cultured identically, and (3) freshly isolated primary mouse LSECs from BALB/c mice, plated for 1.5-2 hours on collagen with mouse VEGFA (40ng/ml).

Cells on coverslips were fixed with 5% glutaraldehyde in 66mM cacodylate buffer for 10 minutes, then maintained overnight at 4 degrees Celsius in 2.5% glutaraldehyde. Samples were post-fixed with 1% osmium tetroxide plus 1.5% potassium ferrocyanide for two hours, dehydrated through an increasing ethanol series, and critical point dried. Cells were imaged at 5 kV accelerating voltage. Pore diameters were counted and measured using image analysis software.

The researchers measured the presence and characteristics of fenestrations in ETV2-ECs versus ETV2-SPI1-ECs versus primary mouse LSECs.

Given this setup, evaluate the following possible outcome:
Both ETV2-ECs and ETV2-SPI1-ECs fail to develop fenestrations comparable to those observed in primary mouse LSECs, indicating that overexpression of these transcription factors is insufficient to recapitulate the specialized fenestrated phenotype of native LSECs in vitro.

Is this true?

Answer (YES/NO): YES